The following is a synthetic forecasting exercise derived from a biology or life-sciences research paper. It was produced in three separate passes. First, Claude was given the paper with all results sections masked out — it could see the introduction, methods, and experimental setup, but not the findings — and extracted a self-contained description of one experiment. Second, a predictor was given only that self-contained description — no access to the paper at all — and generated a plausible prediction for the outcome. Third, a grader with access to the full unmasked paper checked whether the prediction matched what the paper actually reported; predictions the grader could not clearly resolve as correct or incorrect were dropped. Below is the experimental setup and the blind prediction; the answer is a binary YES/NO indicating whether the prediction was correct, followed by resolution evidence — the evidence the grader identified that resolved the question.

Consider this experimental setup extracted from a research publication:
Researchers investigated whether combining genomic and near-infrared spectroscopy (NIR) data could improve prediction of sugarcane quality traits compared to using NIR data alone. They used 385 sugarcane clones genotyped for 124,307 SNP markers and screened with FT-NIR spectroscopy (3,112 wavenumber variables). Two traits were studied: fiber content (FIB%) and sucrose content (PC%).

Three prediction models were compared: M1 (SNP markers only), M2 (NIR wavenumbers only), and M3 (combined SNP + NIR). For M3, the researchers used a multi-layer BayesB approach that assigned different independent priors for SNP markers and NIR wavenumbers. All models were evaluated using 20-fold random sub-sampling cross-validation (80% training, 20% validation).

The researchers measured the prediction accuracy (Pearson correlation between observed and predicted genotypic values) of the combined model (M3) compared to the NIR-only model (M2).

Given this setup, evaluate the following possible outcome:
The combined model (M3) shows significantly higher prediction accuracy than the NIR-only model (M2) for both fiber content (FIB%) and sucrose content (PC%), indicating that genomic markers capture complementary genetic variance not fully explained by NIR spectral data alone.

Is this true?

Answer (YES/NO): NO